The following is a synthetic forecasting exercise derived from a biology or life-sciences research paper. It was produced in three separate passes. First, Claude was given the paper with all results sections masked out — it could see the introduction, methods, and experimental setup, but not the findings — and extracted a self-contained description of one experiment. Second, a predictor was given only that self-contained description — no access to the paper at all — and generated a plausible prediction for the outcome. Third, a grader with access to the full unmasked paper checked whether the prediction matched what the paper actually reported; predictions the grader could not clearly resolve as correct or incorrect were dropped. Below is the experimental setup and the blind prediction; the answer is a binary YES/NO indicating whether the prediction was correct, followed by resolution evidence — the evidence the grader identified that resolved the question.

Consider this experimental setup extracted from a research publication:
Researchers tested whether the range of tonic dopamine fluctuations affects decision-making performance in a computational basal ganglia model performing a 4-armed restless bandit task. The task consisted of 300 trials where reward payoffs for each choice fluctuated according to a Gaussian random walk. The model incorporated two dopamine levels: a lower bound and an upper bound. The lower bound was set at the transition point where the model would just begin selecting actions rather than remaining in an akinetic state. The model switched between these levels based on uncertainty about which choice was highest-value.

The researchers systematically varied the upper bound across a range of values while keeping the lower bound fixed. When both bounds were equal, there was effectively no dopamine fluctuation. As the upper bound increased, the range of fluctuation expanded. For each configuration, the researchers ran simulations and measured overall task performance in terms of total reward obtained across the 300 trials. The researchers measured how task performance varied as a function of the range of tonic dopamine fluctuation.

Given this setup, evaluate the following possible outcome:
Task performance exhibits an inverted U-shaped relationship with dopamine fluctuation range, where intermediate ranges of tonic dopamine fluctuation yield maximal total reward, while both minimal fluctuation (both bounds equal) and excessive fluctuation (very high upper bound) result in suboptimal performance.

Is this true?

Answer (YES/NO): YES